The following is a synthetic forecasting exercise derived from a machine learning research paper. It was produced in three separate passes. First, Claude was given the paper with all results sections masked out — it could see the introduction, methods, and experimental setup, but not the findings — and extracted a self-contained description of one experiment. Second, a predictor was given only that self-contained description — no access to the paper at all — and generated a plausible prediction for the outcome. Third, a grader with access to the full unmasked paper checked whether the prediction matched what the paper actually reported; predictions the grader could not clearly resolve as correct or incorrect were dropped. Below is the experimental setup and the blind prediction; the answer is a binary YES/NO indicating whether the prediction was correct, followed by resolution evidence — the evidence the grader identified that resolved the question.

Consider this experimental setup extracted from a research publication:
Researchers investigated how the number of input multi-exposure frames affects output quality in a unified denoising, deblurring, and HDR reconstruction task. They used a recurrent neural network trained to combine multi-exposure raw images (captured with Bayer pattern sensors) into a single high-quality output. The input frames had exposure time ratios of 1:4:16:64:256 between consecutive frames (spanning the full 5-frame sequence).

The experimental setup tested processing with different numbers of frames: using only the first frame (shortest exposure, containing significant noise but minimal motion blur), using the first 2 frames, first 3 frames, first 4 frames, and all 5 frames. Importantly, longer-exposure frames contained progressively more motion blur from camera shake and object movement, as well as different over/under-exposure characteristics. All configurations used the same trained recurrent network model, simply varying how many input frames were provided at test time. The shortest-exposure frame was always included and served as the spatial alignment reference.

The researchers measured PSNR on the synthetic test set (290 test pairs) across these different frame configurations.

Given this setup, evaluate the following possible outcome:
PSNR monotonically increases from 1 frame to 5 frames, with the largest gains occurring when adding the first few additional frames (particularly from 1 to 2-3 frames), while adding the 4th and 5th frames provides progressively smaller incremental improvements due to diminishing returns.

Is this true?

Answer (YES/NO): YES